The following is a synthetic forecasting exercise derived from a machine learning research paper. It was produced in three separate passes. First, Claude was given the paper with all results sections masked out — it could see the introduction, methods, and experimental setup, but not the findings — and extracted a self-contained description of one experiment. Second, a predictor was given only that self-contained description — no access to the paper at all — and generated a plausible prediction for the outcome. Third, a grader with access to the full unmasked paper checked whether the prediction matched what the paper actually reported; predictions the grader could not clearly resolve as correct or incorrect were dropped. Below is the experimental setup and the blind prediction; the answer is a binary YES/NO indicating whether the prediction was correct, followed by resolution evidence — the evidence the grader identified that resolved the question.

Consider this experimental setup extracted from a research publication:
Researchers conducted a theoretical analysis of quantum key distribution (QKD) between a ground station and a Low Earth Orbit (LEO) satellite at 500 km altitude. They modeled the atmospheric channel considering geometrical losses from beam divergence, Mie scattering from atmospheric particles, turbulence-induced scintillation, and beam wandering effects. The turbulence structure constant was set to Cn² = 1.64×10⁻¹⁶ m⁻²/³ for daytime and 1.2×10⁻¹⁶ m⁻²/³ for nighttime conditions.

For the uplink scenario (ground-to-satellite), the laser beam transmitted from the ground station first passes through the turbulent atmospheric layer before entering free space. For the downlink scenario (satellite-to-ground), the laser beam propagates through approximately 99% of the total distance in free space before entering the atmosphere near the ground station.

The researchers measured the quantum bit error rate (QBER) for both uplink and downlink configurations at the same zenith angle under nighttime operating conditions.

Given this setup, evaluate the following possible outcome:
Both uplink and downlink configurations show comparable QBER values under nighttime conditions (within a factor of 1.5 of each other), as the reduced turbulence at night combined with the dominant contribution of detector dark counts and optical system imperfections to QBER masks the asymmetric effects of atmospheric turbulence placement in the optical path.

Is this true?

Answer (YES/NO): NO